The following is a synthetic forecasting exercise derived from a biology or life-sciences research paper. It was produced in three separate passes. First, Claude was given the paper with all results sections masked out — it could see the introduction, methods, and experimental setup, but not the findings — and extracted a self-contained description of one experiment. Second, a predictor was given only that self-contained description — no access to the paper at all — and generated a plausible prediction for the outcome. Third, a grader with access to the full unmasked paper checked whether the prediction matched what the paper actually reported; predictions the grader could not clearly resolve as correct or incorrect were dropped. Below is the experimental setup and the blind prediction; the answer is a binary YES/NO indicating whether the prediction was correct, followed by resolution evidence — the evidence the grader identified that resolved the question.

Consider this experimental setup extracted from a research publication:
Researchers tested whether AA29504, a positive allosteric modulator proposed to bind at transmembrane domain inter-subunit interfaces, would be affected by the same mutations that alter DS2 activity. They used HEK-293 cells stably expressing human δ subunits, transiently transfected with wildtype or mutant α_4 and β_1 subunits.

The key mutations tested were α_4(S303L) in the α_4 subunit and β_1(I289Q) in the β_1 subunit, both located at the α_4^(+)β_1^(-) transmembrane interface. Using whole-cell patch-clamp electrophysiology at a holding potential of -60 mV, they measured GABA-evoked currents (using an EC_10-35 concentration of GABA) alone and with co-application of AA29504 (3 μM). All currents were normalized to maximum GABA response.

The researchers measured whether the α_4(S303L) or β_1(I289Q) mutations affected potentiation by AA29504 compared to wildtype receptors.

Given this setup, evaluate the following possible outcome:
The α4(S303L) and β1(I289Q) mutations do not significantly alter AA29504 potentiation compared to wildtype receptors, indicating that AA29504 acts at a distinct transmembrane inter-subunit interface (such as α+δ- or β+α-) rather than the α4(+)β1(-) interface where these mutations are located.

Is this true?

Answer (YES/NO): YES